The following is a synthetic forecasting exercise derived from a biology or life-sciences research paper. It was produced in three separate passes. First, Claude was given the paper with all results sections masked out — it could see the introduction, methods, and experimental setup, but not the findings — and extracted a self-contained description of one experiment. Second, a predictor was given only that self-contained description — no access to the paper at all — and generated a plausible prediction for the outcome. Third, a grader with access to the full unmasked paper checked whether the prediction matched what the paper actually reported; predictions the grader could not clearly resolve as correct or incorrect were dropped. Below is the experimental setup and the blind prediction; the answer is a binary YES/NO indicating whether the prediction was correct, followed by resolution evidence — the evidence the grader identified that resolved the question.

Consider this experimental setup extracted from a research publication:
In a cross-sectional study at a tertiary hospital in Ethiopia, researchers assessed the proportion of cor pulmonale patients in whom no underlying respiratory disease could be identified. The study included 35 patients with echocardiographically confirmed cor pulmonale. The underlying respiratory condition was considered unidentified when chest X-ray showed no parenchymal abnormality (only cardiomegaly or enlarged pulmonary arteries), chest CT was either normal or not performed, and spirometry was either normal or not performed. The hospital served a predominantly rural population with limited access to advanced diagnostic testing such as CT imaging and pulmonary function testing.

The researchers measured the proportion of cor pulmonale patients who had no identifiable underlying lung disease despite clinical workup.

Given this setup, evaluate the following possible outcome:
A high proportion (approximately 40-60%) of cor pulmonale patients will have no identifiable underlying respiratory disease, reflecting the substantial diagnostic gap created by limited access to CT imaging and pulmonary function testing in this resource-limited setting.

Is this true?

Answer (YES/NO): YES